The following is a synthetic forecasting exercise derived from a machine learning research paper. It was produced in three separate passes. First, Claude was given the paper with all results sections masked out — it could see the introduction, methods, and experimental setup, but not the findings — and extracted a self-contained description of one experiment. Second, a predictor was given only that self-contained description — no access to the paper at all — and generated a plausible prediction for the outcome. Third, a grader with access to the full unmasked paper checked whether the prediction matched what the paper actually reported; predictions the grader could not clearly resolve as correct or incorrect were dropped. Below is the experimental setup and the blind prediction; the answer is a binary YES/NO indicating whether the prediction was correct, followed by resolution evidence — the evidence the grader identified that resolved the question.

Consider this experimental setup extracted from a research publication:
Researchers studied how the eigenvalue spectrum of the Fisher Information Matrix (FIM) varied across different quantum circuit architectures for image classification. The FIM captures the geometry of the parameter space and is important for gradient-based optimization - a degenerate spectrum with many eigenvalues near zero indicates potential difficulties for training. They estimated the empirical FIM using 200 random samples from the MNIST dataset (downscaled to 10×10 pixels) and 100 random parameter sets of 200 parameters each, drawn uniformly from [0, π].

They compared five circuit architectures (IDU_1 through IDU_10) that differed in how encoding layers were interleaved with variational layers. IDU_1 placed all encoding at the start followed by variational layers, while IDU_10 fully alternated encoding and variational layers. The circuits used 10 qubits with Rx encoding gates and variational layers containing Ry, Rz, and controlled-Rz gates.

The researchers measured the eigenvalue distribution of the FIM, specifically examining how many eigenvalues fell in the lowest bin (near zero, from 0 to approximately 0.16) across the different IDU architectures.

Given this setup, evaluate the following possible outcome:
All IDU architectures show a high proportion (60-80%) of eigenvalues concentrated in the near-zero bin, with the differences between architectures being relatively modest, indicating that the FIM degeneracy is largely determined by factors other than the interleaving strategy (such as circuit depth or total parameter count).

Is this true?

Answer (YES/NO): NO